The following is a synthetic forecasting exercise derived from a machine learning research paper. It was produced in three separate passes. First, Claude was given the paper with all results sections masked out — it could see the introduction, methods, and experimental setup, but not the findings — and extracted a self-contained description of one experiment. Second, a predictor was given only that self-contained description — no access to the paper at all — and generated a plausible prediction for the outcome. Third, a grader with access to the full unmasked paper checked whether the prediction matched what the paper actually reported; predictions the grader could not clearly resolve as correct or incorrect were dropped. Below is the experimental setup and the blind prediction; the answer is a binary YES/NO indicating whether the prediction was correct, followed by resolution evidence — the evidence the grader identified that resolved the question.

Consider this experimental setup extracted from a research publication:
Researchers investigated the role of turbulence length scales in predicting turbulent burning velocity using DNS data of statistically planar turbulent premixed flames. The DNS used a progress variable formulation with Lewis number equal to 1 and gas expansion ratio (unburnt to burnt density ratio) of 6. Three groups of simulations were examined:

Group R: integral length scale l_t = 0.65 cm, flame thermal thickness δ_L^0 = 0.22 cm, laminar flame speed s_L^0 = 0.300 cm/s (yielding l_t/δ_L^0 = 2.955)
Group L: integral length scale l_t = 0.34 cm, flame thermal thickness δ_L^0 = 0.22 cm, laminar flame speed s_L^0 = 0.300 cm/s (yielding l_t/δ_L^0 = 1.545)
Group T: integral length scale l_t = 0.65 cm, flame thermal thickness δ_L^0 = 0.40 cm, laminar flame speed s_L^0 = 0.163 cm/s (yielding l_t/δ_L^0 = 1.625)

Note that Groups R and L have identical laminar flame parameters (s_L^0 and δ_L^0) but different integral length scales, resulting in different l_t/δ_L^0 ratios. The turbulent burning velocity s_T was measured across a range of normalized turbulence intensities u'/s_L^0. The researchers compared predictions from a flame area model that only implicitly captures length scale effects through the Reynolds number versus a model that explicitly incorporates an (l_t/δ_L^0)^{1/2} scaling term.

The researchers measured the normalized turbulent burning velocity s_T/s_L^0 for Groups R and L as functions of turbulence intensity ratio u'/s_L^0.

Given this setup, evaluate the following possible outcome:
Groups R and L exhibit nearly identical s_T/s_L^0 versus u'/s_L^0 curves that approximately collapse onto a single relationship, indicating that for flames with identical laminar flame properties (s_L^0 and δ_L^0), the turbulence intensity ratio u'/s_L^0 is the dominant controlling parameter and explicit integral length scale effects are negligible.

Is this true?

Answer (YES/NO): NO